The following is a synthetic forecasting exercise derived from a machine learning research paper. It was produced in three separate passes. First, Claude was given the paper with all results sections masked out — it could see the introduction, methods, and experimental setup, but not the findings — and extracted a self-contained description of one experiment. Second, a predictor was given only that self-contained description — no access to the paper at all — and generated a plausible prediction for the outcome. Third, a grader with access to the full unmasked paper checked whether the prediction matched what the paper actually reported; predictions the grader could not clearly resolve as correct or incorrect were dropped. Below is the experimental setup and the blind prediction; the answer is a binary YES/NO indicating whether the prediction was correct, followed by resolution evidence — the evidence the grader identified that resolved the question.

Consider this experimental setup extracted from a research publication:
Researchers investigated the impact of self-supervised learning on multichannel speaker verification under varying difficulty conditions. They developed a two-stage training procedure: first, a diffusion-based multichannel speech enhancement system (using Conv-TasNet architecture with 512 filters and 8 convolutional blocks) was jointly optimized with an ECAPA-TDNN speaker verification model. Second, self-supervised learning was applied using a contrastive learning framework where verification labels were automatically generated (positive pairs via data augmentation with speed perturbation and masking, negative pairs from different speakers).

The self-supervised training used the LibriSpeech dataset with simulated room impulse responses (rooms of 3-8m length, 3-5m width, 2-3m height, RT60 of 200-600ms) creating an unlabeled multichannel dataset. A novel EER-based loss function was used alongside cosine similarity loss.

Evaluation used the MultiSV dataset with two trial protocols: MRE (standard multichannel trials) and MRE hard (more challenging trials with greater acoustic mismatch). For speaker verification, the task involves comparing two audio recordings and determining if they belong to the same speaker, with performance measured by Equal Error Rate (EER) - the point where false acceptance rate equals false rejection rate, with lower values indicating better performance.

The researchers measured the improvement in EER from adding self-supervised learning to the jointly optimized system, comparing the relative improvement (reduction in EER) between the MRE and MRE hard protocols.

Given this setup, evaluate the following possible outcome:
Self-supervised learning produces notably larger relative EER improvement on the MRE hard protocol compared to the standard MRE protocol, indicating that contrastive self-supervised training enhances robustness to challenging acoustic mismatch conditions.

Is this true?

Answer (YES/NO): YES